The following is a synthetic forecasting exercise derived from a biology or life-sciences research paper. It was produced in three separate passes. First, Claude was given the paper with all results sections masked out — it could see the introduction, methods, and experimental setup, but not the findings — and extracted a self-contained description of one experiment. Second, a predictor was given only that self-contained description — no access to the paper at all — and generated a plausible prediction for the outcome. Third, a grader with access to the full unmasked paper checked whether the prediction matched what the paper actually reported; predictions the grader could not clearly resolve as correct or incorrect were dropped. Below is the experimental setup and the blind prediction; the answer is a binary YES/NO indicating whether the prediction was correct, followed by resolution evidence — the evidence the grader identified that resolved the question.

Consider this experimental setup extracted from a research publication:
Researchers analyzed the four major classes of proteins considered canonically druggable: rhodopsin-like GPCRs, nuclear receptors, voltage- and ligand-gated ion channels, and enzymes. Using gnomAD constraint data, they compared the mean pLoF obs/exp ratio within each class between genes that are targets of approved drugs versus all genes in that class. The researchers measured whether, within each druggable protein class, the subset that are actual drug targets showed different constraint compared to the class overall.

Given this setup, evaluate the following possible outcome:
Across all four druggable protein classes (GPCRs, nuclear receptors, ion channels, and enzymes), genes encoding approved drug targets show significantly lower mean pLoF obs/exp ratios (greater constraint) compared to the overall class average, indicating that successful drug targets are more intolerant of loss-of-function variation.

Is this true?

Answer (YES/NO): YES